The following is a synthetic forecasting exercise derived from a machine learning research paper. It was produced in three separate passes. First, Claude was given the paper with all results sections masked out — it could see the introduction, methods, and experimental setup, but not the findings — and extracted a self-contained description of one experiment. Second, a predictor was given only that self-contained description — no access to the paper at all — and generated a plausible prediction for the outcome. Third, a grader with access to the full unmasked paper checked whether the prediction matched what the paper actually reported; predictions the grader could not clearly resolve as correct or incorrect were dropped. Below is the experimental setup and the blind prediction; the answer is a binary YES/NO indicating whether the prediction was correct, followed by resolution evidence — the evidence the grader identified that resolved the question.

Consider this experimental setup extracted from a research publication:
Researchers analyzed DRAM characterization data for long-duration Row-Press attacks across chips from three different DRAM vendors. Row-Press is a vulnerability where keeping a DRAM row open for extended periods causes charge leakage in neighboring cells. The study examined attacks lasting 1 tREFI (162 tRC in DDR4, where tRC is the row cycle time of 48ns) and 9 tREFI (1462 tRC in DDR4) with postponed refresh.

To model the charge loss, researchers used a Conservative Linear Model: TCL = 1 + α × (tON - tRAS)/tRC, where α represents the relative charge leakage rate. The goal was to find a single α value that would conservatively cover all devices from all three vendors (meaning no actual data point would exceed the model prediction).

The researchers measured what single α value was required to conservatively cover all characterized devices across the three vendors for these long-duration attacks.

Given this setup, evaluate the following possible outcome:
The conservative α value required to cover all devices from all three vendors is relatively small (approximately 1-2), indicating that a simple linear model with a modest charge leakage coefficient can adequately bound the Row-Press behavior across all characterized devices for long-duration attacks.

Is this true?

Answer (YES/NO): NO